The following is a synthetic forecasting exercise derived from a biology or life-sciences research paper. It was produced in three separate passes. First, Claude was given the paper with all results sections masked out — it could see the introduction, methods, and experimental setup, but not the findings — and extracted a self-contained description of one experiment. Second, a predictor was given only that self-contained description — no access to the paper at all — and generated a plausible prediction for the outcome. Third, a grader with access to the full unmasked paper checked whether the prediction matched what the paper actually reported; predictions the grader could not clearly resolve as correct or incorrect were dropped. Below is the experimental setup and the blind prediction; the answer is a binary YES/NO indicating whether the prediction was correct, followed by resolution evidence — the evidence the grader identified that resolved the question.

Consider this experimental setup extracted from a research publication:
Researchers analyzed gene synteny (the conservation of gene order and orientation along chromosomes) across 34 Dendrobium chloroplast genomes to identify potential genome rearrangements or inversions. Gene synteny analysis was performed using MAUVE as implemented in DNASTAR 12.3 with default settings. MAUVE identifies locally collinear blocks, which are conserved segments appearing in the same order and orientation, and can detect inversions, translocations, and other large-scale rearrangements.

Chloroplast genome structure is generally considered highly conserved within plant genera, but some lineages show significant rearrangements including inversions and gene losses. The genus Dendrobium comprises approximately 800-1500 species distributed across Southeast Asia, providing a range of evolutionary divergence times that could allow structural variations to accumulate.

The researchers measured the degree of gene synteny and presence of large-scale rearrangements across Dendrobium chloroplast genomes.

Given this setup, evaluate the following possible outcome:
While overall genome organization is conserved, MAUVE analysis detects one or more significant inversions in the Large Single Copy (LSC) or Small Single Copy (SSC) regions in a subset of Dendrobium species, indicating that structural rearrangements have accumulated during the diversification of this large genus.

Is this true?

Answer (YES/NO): NO